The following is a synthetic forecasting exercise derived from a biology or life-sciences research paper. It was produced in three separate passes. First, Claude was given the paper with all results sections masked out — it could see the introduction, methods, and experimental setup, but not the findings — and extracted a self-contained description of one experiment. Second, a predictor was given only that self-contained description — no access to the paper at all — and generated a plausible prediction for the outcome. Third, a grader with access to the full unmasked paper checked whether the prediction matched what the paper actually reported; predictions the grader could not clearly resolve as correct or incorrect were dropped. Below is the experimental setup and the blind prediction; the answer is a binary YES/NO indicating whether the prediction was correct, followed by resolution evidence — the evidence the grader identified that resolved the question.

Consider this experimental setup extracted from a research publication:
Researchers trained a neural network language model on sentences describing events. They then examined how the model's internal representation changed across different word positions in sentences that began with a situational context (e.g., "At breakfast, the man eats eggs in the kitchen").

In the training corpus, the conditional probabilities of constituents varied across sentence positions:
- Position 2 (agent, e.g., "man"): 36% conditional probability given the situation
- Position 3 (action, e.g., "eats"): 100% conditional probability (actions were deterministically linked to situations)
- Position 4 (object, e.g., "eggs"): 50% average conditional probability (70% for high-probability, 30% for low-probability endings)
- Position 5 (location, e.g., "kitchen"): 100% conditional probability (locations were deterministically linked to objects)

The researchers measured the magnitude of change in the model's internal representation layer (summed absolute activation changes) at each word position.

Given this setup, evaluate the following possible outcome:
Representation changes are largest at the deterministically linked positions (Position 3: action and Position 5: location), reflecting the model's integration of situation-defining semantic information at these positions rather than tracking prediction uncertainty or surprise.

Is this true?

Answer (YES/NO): NO